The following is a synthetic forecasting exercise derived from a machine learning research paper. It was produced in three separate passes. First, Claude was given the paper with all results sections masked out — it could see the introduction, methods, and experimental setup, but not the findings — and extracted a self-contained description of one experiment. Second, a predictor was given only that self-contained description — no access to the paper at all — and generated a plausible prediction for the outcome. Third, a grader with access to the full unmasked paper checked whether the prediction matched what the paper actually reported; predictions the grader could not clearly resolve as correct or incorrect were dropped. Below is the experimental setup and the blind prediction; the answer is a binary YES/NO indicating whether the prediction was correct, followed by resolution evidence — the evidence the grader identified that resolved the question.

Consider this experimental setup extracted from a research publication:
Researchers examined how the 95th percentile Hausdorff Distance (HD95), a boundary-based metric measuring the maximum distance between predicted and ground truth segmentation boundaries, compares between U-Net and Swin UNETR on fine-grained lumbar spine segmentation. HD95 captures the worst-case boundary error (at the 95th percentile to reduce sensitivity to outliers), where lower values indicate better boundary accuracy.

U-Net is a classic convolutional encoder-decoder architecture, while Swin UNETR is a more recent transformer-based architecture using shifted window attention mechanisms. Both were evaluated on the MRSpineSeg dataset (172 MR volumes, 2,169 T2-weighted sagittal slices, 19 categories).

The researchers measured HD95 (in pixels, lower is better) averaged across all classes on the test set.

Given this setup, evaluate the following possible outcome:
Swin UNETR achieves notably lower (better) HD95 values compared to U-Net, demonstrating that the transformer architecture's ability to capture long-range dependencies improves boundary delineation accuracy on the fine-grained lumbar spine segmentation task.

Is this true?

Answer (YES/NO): YES